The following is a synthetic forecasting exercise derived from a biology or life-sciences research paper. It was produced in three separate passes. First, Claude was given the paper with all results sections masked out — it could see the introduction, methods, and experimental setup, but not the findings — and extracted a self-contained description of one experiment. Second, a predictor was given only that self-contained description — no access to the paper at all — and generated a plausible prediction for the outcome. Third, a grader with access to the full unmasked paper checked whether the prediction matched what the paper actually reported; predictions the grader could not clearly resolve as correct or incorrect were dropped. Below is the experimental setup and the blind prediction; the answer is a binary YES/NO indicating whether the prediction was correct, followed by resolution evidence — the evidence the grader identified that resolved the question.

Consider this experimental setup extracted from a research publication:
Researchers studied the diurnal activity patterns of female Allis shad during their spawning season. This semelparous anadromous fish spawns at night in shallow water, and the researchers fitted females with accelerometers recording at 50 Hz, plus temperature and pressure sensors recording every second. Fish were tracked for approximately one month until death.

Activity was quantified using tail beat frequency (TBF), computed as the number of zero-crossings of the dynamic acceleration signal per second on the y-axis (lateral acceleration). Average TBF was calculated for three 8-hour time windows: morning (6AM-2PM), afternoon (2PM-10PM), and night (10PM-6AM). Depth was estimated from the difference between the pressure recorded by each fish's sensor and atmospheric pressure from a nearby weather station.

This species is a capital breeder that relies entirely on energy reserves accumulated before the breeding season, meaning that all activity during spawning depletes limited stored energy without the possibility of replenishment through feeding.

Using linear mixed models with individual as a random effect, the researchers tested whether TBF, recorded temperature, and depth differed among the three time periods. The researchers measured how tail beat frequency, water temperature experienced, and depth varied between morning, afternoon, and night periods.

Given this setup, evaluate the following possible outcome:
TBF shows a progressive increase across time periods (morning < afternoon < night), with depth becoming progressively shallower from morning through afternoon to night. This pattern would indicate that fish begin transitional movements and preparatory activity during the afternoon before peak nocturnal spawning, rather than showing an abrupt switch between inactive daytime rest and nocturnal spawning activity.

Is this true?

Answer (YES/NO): NO